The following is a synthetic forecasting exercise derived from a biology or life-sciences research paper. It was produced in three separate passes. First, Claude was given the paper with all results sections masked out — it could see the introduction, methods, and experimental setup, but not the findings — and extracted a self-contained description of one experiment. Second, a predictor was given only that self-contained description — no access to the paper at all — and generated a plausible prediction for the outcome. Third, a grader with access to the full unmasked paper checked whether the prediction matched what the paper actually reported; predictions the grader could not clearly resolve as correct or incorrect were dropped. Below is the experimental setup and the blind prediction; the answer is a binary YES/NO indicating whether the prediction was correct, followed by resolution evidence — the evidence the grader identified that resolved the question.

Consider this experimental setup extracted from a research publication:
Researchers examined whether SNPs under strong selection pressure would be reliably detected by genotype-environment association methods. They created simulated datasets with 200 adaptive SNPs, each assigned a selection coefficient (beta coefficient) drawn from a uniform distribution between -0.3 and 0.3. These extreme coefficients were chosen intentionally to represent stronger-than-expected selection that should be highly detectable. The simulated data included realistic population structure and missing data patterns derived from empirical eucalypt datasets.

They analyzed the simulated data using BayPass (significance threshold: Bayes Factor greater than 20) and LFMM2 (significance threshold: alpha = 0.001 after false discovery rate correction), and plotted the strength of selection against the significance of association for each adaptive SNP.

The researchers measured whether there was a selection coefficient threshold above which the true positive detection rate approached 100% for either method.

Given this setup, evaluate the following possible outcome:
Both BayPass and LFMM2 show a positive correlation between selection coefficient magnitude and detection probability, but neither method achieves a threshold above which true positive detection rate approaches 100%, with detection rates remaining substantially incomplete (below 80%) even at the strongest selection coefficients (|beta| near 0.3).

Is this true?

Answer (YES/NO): YES